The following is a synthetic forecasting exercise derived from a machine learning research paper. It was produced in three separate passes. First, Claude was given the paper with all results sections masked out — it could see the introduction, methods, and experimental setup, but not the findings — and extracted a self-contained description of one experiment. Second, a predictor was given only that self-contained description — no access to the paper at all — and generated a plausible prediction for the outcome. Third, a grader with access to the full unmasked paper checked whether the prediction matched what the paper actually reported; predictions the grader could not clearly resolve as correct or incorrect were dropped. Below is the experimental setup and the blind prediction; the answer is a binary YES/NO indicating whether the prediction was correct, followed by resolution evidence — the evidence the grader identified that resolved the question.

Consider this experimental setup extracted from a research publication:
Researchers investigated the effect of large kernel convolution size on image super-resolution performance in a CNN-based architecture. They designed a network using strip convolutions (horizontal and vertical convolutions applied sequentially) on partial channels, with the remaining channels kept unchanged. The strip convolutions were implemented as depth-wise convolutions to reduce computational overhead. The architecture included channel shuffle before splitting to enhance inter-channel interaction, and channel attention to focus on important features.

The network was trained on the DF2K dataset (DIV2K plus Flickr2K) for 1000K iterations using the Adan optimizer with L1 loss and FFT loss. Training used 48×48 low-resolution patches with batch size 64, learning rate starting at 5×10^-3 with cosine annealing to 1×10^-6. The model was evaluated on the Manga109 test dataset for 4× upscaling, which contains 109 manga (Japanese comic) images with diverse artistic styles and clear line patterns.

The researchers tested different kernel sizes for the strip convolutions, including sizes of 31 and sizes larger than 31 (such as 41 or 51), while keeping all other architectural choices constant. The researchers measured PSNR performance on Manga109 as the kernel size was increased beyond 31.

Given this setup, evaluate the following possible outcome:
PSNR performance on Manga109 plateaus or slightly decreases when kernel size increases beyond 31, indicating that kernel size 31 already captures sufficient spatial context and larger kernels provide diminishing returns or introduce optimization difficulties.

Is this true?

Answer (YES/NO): YES